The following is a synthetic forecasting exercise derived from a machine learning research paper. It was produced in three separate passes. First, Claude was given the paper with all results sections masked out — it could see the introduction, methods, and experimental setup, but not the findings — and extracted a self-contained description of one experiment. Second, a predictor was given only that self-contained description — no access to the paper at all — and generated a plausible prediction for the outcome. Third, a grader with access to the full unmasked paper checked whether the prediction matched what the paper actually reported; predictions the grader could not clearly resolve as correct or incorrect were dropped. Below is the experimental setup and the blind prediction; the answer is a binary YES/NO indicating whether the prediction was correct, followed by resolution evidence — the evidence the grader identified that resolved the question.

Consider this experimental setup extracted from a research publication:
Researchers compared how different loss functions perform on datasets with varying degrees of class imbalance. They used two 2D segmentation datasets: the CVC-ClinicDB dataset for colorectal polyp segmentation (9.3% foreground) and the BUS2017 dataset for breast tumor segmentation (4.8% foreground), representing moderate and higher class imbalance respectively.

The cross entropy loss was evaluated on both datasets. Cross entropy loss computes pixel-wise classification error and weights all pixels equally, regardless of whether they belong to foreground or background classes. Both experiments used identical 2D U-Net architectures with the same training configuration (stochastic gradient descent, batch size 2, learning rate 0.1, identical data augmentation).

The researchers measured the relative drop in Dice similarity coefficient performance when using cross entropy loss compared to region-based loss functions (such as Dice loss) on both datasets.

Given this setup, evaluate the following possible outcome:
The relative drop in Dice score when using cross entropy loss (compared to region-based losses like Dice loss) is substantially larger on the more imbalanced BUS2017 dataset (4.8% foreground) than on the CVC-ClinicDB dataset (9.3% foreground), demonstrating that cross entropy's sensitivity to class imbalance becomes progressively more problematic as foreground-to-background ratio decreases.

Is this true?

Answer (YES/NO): NO